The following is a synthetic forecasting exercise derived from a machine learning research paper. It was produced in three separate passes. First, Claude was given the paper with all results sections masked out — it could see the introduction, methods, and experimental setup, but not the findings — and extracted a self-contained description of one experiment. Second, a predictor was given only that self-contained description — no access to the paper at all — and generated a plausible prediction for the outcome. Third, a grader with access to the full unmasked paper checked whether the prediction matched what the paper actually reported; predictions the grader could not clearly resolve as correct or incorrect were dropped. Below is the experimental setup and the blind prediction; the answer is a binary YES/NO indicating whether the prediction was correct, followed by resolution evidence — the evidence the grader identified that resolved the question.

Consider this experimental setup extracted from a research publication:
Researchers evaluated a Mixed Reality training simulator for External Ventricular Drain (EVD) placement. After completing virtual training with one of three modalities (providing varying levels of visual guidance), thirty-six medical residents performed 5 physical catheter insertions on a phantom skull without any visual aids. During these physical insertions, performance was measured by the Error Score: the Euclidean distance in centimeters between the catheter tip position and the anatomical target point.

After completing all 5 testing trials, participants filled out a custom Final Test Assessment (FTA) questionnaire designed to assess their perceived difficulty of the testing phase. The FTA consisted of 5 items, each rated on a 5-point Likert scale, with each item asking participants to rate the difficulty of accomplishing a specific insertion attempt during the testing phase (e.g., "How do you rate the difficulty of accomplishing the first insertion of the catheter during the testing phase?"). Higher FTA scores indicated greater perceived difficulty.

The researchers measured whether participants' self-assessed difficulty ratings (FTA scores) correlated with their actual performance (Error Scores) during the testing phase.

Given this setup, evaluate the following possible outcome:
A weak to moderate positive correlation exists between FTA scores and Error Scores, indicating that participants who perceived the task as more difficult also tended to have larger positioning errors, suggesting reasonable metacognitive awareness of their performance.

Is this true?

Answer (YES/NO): NO